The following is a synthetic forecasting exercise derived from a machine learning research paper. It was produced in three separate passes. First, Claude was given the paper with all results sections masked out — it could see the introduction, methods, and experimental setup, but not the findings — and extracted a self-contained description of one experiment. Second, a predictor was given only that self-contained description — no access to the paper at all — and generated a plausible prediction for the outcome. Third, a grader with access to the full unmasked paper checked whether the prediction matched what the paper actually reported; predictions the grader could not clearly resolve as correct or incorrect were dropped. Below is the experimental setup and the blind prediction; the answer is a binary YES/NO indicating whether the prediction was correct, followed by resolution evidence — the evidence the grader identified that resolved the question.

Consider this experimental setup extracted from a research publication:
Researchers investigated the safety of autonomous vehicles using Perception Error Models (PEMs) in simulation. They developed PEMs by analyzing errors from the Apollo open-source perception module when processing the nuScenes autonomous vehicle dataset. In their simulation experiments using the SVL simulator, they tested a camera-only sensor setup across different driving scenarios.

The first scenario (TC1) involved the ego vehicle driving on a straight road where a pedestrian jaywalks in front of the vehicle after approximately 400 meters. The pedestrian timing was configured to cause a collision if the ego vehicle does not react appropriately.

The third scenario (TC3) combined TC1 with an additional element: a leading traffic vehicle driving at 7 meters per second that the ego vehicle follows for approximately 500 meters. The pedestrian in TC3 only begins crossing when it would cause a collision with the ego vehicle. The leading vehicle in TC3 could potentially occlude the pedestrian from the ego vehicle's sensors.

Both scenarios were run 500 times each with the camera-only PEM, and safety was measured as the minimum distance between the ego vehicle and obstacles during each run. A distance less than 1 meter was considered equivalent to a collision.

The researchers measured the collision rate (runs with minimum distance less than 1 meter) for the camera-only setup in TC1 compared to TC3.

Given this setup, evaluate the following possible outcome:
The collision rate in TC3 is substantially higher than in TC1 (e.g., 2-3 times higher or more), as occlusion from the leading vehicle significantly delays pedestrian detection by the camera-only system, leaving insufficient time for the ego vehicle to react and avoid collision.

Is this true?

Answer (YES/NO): NO